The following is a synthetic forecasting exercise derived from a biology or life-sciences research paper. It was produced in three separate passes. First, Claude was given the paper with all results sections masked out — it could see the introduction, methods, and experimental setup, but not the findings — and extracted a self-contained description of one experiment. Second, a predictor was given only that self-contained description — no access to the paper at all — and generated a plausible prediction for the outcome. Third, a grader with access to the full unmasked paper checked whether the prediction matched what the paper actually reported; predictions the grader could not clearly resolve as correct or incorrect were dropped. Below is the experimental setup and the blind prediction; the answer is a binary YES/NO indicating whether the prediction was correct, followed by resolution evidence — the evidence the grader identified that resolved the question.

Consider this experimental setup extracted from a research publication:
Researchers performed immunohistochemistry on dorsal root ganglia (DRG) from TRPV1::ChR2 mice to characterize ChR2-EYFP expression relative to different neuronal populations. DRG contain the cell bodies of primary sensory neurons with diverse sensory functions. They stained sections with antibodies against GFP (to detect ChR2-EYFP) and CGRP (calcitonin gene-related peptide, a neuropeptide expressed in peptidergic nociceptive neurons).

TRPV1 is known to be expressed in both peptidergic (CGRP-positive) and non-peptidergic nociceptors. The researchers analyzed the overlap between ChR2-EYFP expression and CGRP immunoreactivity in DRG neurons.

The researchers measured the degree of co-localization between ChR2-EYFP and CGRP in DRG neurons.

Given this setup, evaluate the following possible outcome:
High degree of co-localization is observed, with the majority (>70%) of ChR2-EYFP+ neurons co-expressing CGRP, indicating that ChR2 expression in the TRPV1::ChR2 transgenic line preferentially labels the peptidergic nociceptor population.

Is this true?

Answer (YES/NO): NO